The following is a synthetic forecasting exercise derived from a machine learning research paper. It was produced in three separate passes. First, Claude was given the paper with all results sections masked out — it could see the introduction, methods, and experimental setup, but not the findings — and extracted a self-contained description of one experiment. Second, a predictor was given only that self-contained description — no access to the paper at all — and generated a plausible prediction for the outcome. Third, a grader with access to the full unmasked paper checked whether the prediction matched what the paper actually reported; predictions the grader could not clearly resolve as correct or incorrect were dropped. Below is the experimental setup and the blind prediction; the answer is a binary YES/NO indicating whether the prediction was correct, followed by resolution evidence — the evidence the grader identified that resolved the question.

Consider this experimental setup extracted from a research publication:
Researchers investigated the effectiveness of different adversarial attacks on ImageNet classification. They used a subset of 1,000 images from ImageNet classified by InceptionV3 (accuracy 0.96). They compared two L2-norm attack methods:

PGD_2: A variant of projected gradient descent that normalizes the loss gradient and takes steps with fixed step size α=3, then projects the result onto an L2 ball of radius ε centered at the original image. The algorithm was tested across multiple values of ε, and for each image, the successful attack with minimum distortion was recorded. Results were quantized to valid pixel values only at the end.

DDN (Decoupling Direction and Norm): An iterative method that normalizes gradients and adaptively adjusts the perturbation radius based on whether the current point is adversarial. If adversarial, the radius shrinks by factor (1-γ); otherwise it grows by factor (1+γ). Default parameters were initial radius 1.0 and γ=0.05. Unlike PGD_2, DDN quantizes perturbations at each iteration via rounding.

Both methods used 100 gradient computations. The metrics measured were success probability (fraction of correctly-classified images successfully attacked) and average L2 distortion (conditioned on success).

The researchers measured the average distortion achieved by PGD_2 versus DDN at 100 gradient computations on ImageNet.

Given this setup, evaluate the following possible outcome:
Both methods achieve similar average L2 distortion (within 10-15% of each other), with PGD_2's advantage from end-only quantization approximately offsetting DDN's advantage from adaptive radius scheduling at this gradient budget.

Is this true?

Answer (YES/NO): NO